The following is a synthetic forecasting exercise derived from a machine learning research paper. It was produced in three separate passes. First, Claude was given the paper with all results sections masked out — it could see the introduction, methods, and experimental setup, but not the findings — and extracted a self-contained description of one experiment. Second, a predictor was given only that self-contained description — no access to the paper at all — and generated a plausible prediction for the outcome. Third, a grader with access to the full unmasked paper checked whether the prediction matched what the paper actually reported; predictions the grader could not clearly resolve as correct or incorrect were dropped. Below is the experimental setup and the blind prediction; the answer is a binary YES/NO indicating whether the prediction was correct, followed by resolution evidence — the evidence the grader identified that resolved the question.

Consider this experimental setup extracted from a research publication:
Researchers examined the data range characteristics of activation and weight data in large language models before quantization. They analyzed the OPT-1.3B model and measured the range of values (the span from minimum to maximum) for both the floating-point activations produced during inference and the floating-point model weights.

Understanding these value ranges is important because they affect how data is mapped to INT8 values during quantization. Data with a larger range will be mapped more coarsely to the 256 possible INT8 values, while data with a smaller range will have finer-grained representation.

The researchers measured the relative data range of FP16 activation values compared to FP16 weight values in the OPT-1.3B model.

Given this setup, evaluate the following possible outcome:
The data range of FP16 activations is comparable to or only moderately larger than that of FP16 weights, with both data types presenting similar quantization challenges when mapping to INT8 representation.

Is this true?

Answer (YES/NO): NO